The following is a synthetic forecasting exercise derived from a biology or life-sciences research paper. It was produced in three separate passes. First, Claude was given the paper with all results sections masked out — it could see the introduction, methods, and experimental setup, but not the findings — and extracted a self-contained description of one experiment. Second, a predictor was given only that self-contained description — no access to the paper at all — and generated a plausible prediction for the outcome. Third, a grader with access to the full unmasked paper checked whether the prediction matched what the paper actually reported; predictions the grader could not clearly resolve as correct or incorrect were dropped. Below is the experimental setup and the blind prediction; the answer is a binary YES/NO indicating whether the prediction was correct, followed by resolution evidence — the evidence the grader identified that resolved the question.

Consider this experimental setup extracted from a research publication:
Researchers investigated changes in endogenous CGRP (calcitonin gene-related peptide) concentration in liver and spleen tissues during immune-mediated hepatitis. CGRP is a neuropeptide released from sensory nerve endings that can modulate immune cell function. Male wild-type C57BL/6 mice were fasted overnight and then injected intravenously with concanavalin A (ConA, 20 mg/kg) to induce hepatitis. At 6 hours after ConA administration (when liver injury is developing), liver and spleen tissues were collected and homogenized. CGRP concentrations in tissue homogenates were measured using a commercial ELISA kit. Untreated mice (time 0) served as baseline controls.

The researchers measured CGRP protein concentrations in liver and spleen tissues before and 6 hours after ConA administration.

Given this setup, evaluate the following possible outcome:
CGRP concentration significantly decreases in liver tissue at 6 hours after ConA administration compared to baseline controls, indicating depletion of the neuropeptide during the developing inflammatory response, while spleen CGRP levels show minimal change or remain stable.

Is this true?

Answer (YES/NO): NO